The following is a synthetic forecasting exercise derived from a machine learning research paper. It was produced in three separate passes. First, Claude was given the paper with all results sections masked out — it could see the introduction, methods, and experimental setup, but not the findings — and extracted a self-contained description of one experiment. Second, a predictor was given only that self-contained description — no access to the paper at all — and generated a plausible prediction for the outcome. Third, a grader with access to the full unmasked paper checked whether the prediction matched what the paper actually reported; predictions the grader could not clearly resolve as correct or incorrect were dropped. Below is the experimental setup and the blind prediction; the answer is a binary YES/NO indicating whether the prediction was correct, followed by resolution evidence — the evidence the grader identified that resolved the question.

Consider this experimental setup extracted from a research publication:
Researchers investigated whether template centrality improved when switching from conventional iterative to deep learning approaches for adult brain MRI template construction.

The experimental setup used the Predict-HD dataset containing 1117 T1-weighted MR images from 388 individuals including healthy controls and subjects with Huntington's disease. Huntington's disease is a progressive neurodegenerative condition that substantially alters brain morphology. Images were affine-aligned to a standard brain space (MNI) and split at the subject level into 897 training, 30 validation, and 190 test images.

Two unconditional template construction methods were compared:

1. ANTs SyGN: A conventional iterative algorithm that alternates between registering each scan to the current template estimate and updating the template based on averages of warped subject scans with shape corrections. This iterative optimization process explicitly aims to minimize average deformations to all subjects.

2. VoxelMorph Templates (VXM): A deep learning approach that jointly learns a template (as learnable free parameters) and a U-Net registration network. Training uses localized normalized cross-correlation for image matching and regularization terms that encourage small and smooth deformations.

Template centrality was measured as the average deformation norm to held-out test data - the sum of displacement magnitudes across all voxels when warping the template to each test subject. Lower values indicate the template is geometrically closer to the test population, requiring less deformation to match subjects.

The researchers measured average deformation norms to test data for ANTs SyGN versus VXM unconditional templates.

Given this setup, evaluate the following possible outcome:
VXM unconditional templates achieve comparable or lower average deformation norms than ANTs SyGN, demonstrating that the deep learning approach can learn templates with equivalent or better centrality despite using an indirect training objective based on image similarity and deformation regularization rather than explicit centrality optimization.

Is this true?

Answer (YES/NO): YES